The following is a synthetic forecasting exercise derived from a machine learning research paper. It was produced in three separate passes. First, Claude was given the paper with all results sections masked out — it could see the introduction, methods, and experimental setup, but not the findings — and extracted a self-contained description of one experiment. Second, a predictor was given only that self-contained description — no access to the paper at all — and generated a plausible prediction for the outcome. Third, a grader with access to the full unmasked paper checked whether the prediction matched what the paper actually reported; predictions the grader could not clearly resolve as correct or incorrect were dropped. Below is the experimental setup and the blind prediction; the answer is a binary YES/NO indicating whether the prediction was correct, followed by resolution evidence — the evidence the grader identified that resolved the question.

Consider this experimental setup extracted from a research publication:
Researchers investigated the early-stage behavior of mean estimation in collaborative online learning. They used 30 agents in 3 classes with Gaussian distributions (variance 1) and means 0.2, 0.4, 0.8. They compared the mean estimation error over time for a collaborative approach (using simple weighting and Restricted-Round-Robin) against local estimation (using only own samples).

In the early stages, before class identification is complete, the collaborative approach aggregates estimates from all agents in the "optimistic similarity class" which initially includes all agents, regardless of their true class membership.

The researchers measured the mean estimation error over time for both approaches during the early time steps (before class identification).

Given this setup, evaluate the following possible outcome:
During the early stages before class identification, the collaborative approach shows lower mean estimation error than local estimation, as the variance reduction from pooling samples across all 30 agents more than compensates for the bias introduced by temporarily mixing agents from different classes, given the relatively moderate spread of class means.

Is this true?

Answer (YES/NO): NO